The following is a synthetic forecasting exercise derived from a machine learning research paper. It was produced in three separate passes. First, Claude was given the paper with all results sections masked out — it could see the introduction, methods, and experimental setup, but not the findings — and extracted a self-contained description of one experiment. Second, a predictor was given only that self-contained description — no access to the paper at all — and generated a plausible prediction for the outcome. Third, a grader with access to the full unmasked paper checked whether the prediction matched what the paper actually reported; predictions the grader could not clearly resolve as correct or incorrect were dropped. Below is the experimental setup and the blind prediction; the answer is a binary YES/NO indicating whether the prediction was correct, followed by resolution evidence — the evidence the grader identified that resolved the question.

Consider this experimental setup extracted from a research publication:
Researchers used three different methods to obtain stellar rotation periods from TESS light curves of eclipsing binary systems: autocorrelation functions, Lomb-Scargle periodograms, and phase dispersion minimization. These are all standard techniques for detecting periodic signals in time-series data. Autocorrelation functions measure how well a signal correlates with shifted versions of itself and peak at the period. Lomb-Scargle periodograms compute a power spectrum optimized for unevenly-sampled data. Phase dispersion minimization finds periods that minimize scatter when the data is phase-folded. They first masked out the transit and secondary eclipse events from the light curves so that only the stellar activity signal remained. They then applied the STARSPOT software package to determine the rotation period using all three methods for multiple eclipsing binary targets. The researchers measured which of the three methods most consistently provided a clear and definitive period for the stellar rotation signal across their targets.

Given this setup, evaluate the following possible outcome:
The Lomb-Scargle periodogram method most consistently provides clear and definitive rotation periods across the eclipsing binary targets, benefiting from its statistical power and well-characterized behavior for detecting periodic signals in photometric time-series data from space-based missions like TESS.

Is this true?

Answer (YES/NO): YES